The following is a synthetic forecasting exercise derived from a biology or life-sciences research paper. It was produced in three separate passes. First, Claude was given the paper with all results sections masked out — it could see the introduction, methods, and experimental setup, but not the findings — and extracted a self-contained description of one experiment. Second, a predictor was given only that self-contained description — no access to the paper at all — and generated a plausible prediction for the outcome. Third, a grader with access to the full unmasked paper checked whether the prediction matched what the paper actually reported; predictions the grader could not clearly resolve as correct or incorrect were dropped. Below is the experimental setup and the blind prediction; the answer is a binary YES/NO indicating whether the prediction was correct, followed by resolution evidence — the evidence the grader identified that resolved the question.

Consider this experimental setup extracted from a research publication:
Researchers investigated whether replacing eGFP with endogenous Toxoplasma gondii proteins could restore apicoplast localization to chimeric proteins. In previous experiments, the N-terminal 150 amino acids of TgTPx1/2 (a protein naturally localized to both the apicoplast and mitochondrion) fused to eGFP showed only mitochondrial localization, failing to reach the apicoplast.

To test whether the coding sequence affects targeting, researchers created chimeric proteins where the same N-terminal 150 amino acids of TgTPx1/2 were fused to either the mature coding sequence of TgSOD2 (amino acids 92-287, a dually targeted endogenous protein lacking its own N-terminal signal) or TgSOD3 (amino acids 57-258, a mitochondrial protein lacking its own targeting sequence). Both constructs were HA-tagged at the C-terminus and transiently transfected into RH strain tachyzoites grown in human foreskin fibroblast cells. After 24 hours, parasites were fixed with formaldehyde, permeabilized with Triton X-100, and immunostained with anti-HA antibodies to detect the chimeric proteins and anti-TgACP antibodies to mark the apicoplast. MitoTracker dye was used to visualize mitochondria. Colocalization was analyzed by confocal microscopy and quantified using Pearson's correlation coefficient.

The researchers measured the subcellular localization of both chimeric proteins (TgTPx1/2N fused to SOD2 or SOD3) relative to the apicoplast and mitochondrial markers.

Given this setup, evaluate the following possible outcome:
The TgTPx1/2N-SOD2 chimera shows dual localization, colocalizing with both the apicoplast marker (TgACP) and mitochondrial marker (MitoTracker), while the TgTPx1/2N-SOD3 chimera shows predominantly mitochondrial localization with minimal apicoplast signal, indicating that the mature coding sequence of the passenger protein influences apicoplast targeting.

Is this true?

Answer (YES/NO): NO